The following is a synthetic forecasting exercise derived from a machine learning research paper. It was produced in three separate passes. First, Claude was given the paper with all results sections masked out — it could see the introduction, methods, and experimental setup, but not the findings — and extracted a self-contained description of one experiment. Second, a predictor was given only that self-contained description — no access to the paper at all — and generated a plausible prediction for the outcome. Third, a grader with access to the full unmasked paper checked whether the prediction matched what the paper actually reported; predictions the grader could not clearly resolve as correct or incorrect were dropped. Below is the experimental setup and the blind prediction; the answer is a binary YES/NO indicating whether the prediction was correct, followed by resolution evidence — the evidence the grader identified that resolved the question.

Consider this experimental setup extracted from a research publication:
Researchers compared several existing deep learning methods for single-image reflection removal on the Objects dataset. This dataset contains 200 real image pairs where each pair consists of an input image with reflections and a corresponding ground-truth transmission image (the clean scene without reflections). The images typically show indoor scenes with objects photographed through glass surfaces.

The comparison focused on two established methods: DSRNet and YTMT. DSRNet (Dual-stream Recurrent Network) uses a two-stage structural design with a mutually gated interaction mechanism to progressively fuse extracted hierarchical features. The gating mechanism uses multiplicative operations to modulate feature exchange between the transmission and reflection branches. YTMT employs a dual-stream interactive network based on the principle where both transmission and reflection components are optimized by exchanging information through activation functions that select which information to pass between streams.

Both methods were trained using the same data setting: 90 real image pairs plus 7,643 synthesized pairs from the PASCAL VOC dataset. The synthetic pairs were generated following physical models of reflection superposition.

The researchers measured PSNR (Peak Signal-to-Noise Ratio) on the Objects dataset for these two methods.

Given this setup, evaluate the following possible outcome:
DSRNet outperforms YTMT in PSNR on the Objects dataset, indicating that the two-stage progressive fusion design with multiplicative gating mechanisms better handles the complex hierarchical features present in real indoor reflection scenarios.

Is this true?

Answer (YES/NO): YES